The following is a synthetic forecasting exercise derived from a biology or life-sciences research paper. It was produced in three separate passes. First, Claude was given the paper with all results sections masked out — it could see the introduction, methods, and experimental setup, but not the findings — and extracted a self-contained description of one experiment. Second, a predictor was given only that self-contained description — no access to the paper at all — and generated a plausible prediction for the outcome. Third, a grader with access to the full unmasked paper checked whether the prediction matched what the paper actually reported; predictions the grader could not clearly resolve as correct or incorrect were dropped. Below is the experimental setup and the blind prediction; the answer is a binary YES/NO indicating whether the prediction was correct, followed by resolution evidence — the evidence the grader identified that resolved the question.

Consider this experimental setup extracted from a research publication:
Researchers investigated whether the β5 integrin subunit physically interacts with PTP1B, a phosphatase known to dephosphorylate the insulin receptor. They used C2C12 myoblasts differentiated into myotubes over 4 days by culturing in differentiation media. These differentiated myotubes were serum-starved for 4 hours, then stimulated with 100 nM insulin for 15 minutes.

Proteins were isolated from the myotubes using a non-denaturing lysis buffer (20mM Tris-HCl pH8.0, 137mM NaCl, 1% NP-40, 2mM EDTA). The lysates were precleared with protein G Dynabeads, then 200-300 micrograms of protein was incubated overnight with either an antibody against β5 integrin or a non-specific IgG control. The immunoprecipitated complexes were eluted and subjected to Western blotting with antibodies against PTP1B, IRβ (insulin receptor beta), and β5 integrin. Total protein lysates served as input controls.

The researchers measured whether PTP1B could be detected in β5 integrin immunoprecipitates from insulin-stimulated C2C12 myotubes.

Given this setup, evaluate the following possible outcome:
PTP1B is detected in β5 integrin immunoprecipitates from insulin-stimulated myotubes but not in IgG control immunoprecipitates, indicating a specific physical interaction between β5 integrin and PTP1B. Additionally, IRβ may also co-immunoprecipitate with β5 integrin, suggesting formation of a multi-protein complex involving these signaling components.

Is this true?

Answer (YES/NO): YES